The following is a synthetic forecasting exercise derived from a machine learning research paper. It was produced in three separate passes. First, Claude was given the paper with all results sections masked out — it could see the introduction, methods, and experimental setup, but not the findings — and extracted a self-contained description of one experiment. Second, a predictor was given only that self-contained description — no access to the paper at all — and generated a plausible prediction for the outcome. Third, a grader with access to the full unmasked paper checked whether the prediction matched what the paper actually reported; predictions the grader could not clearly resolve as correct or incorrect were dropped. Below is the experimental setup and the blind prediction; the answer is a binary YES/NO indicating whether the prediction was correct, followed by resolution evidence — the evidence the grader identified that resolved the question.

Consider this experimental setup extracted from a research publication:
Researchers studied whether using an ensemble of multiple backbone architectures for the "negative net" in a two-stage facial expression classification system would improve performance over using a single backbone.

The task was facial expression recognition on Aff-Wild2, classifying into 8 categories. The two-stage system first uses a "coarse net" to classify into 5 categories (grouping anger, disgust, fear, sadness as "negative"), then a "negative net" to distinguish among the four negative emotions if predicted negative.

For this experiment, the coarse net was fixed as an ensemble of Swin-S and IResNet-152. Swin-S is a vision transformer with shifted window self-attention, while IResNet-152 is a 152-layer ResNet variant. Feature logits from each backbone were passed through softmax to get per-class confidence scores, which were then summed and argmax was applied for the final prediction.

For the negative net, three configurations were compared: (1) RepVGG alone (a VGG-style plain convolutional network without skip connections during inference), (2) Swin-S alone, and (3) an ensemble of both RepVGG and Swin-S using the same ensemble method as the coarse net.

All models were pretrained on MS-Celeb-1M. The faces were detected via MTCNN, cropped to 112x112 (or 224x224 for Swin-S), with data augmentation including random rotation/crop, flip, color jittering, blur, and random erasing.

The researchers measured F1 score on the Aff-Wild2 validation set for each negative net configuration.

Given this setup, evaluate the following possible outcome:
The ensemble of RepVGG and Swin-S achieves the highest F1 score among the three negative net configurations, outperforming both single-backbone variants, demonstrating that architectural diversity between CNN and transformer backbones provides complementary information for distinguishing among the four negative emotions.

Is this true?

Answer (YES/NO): NO